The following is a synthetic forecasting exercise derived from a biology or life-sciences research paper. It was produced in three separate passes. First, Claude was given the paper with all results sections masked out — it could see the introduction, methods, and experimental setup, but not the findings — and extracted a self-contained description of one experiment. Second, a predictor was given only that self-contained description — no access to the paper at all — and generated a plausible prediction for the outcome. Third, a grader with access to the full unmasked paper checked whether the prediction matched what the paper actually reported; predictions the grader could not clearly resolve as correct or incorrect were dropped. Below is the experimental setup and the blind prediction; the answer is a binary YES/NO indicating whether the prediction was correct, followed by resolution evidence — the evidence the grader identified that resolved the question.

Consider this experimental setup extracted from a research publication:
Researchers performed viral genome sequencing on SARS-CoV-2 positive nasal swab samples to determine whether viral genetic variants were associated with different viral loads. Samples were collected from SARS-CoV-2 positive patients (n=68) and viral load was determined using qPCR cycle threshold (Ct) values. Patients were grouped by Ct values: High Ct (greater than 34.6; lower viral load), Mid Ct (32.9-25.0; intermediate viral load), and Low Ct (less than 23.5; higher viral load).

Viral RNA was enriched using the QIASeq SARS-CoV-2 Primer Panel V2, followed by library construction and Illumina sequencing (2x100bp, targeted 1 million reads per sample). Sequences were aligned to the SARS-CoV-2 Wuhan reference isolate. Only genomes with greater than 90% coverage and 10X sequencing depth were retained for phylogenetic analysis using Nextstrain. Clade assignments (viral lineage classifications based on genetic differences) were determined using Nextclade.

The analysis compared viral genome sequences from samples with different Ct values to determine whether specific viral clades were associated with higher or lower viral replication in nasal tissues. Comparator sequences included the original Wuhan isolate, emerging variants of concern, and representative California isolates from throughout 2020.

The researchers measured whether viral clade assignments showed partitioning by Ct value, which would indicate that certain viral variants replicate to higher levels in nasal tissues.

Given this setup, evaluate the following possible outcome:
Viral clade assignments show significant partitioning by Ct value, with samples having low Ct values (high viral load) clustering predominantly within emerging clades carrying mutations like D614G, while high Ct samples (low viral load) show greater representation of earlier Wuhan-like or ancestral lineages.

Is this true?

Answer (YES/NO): NO